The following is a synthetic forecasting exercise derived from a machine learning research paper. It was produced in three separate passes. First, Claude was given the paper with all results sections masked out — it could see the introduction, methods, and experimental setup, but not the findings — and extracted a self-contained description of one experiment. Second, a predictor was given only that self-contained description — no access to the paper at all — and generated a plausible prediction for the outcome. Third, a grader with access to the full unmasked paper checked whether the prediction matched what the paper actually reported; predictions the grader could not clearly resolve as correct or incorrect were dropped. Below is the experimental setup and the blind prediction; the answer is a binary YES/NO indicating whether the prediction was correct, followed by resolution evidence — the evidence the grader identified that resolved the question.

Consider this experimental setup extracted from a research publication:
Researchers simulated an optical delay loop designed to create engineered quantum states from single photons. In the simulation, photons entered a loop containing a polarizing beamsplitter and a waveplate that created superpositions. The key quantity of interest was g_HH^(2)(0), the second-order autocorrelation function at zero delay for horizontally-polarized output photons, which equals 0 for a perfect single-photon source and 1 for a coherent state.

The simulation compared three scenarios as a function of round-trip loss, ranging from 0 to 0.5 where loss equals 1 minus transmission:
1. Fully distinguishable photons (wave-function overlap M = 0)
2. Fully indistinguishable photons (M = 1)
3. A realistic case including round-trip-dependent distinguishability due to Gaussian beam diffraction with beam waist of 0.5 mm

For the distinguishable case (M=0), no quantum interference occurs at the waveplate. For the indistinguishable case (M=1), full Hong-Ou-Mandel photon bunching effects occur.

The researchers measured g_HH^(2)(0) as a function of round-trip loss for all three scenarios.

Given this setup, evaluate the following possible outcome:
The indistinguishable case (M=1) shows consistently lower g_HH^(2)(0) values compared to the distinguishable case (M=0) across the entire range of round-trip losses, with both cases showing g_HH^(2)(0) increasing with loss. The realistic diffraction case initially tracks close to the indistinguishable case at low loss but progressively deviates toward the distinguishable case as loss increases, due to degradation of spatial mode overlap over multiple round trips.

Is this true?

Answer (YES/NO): NO